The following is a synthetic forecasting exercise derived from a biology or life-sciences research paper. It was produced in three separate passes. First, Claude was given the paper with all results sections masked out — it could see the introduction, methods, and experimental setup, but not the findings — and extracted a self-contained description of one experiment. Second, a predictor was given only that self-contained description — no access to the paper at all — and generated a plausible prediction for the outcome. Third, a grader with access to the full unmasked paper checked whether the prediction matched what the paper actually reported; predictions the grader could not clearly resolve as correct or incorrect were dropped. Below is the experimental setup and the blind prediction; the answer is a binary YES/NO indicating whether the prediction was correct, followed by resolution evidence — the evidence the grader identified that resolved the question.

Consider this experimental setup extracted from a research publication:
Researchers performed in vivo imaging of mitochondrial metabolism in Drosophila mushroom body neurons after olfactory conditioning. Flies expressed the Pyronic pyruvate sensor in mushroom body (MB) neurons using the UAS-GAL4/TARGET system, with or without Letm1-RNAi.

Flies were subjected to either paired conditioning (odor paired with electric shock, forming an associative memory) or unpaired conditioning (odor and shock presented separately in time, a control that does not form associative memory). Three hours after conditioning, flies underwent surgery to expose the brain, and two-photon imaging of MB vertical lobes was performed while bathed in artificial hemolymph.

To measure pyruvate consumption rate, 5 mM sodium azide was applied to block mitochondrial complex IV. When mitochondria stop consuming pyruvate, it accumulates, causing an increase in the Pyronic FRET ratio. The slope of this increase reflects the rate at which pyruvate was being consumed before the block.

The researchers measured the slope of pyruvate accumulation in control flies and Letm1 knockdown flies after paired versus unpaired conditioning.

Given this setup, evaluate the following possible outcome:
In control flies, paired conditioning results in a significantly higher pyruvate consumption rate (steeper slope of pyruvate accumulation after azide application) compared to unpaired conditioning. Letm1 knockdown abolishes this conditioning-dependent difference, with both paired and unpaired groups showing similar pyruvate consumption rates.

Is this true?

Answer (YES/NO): NO